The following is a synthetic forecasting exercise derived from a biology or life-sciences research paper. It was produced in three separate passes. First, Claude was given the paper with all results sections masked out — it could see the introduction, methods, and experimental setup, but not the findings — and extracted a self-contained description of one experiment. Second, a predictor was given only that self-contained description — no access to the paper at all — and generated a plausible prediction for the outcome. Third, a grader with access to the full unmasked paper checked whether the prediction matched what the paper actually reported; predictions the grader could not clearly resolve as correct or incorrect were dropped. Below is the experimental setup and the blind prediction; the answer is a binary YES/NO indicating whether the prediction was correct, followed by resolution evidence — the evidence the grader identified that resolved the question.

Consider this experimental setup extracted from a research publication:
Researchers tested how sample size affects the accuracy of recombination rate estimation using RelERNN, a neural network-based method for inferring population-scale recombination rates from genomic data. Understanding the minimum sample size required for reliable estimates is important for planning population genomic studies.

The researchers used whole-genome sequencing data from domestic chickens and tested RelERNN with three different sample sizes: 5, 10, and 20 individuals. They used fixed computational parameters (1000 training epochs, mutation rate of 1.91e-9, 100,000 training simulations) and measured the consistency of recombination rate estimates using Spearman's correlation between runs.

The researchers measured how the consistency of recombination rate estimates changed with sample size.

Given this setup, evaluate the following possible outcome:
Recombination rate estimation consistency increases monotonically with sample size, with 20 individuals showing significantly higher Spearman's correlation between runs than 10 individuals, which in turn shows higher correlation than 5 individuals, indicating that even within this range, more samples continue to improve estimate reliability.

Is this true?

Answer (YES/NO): NO